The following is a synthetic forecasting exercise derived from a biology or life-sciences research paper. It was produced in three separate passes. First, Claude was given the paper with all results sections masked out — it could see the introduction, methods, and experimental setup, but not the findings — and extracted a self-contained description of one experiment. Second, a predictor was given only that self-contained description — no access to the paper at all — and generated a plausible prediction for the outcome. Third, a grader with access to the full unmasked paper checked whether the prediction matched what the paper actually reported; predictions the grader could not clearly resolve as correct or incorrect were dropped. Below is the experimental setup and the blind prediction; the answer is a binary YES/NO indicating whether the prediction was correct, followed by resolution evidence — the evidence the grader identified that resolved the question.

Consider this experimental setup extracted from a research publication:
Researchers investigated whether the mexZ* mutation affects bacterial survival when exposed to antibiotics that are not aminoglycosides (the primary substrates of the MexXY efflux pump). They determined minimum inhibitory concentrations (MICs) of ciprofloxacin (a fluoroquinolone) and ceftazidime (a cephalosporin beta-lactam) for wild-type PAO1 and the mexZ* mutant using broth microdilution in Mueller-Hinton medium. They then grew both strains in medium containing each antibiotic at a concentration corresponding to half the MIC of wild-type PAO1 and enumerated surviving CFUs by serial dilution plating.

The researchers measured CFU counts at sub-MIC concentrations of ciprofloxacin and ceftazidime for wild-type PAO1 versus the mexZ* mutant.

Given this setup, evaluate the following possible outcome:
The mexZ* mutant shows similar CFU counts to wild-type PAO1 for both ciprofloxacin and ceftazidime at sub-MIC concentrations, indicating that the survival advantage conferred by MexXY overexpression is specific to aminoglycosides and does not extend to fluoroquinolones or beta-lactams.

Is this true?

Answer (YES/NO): NO